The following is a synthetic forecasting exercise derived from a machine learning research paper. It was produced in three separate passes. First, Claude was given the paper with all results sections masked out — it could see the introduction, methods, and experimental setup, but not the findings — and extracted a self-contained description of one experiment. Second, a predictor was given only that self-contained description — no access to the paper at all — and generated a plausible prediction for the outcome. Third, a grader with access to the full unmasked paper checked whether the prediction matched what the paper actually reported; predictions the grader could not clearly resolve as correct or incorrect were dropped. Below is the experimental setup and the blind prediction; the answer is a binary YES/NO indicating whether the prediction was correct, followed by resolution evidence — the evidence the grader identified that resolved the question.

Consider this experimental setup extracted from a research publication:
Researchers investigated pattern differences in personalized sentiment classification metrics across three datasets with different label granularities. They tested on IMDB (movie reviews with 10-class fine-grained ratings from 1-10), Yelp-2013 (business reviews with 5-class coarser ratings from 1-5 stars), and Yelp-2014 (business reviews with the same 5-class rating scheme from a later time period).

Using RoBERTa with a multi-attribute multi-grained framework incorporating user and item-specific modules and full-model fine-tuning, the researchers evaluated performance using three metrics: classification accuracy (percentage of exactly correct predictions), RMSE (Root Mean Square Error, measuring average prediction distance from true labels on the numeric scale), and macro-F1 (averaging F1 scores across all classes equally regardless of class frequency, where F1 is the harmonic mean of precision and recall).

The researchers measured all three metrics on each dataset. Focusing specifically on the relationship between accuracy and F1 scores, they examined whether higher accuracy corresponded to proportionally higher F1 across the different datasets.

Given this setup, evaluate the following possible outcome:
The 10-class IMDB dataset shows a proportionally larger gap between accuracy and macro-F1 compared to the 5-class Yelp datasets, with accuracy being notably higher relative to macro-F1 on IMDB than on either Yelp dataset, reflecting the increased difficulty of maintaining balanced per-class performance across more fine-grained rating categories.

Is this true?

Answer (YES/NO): YES